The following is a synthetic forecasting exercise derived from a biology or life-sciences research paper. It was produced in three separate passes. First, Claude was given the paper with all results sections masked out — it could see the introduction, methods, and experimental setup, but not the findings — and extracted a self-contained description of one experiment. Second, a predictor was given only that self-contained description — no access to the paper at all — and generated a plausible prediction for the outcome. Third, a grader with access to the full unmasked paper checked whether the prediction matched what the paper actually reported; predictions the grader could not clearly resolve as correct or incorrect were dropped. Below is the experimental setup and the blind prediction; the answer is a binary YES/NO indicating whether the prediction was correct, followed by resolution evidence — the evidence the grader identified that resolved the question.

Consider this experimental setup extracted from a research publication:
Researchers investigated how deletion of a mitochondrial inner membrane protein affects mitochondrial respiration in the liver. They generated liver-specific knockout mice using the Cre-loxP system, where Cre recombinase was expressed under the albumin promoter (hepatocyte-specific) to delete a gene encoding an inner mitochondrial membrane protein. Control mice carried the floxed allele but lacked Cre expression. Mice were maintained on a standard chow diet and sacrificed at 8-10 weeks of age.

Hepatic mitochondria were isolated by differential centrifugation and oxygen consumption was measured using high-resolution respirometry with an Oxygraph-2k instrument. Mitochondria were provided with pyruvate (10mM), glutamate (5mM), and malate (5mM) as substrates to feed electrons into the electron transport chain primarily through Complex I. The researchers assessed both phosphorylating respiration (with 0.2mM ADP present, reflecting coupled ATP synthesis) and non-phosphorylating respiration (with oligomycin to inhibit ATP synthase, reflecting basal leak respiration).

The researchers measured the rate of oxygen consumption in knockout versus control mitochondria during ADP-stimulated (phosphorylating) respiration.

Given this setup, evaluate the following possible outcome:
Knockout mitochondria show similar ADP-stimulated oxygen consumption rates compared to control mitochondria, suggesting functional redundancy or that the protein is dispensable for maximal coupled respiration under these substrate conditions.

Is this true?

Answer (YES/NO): NO